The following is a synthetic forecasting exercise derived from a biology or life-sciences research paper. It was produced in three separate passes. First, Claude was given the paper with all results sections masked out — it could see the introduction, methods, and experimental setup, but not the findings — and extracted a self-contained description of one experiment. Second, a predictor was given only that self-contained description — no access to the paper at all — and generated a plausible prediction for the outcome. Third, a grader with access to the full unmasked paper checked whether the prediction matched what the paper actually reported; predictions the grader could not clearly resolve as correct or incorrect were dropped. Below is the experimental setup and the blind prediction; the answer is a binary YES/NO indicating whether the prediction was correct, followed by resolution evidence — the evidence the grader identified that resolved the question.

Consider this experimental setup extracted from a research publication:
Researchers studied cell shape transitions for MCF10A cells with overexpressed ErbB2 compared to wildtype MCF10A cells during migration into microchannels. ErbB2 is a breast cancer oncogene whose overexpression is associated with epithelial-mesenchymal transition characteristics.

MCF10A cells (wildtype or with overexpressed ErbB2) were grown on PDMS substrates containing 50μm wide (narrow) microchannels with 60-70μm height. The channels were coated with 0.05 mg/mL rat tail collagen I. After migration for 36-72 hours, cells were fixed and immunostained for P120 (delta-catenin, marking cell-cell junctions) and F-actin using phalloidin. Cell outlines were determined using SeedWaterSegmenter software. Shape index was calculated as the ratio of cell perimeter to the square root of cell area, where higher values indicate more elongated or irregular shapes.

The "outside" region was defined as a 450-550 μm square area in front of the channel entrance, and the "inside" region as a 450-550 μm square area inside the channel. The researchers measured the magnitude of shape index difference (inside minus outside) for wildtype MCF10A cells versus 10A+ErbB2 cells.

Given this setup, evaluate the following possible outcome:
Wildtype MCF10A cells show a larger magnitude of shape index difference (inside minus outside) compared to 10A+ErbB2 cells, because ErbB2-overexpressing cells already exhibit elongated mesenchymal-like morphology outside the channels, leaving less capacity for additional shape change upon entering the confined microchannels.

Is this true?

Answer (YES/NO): YES